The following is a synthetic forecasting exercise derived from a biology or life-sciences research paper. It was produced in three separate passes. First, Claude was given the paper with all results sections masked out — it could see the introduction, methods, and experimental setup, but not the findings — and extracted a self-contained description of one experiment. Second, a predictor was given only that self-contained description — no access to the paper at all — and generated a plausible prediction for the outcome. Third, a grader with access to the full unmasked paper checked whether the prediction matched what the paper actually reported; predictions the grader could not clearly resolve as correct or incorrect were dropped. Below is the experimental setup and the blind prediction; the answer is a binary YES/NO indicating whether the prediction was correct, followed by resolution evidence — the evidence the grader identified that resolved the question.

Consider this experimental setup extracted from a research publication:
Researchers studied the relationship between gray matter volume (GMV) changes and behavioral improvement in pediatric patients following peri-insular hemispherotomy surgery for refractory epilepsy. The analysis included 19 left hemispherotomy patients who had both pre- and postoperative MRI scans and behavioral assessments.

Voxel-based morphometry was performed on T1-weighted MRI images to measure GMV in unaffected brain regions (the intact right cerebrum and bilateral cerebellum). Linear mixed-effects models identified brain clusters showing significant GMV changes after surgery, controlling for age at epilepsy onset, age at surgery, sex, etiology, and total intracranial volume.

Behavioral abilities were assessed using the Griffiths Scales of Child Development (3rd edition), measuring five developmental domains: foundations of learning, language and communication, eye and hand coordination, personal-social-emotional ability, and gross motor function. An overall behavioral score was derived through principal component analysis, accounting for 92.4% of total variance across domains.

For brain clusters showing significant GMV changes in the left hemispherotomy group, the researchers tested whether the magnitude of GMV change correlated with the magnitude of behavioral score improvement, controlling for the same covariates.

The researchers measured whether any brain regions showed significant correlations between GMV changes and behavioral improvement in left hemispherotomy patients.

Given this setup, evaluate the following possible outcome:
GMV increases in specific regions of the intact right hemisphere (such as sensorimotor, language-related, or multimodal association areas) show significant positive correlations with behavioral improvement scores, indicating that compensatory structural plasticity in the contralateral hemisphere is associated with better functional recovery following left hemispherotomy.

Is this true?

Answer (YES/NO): NO